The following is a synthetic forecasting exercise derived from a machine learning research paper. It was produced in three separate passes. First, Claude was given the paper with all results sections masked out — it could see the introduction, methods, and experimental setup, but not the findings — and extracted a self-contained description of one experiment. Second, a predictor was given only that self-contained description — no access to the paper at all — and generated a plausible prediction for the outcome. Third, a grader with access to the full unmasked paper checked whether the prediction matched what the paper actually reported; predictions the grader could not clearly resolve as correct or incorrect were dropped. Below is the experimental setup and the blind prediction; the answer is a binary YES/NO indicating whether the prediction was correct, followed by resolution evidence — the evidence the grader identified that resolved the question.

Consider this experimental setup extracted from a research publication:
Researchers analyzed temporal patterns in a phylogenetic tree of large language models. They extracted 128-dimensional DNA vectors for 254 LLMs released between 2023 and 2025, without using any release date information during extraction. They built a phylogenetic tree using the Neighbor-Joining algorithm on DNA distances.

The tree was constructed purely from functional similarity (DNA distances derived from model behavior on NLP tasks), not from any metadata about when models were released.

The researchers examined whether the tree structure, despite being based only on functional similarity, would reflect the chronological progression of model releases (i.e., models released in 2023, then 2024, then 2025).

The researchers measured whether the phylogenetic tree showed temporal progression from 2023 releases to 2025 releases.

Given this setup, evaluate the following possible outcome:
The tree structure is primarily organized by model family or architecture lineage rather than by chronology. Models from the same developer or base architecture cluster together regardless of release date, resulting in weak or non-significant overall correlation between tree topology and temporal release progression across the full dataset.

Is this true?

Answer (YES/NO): NO